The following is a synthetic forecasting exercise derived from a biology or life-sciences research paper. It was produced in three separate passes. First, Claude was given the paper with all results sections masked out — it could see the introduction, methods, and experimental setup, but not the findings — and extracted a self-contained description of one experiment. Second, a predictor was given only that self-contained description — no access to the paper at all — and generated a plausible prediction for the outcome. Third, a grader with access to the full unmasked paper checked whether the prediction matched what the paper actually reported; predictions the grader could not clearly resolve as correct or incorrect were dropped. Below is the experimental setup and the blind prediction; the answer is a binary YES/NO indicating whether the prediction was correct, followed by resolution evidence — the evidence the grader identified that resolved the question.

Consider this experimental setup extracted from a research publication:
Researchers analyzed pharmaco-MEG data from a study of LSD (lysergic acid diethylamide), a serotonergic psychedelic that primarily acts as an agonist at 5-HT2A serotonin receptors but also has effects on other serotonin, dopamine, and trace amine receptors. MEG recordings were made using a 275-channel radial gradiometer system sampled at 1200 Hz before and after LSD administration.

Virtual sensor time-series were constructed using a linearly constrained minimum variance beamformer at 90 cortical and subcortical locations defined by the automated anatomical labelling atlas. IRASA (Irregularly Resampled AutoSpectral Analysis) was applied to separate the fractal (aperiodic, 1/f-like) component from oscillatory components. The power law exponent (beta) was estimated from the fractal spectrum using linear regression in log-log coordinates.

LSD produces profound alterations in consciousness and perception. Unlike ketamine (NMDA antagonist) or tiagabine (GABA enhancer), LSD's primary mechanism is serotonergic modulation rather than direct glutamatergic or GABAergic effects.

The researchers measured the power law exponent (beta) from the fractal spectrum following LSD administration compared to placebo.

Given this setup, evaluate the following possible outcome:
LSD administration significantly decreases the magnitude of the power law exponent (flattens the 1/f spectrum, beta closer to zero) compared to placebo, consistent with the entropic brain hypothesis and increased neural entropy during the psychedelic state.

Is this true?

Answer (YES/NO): NO